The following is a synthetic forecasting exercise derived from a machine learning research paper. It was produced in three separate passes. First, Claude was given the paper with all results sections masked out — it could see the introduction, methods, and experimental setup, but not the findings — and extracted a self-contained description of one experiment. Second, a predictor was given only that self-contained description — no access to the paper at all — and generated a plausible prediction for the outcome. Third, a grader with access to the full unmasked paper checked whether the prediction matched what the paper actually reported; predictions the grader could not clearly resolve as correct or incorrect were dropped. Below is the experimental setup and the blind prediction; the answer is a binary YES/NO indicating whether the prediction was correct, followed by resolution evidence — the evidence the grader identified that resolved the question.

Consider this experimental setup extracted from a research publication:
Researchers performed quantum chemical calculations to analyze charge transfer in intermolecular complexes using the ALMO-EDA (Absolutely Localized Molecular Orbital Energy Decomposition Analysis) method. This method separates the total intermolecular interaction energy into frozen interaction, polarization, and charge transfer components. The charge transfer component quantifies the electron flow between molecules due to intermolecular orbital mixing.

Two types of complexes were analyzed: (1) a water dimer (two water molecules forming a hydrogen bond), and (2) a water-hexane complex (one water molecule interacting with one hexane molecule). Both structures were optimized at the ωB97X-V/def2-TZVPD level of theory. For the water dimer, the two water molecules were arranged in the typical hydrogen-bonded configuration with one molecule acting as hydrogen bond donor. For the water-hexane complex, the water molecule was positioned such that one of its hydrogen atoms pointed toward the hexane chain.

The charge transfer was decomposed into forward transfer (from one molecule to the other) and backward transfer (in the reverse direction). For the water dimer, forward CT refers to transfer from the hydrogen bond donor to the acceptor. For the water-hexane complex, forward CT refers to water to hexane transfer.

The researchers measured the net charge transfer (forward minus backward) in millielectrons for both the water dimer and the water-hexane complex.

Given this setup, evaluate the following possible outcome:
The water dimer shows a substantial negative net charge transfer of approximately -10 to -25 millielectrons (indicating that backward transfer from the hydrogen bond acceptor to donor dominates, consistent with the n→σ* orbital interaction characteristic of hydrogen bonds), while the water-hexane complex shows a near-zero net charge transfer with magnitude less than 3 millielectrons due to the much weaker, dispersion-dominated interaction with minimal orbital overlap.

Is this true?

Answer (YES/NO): NO